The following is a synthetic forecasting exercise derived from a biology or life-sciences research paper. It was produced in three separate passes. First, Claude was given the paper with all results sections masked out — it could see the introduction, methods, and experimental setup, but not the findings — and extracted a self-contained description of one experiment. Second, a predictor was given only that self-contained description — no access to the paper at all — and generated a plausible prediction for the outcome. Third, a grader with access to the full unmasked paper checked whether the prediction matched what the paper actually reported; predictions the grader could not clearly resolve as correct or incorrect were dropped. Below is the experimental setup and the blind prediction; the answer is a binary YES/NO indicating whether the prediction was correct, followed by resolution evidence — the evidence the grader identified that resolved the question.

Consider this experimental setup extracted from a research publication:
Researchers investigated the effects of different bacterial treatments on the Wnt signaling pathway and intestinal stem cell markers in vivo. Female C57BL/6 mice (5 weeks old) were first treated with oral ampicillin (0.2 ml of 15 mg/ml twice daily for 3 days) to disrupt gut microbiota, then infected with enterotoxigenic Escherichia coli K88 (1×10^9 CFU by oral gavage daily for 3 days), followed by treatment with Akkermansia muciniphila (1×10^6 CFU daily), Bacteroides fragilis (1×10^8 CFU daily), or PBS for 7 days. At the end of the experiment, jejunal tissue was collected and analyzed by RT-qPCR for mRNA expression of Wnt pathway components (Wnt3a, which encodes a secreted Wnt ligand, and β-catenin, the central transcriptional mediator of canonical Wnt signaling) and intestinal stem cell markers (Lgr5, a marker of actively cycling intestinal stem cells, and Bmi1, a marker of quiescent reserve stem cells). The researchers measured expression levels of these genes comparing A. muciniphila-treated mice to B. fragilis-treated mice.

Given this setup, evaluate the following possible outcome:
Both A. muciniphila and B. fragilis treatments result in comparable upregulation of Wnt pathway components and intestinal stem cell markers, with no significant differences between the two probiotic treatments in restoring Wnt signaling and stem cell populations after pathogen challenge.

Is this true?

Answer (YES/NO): NO